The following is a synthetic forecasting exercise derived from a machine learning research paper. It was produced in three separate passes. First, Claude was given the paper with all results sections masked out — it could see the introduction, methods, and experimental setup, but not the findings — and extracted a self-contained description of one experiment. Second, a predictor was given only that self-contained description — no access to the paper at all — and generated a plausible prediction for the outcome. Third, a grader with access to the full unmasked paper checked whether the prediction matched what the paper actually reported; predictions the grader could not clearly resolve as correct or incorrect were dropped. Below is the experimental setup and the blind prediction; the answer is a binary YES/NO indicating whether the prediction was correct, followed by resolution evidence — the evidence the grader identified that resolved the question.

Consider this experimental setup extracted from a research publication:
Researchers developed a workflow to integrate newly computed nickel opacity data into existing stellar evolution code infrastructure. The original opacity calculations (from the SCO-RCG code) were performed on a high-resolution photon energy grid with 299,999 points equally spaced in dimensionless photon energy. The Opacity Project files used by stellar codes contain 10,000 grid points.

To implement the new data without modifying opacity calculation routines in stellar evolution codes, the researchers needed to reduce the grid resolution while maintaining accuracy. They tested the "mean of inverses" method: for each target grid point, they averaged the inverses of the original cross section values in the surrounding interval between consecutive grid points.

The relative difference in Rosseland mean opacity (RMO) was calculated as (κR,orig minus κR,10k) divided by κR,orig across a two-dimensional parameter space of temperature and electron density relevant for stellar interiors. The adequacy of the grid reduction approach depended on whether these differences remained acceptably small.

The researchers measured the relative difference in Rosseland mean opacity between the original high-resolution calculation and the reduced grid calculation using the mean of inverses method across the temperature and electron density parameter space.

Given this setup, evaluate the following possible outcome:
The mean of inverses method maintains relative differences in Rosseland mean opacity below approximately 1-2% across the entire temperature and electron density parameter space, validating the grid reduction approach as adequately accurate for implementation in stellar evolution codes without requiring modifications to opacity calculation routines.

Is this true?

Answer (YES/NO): NO